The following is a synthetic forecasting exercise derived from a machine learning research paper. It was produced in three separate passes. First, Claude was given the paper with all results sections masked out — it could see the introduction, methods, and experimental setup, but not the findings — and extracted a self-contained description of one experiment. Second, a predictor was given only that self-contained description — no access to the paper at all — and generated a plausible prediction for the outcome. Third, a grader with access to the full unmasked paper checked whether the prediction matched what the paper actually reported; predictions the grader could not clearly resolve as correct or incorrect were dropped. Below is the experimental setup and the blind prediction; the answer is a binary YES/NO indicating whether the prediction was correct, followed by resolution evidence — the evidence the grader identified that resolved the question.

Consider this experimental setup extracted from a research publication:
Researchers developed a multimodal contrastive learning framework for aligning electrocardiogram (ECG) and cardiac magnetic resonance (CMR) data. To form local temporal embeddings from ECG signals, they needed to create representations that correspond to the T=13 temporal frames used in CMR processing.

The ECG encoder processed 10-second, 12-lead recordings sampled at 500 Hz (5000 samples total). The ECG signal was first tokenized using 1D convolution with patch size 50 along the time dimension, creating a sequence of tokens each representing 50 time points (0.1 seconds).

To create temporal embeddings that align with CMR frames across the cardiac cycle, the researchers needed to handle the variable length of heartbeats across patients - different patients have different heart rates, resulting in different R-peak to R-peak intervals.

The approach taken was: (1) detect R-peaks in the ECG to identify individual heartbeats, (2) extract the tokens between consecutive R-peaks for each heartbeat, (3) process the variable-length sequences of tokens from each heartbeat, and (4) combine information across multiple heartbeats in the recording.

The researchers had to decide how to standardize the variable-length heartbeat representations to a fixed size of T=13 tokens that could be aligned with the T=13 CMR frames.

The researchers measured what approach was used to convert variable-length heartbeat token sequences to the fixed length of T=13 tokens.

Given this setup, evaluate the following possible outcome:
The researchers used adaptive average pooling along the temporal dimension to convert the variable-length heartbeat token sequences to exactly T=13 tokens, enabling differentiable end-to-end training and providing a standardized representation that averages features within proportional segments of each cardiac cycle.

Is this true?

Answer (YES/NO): NO